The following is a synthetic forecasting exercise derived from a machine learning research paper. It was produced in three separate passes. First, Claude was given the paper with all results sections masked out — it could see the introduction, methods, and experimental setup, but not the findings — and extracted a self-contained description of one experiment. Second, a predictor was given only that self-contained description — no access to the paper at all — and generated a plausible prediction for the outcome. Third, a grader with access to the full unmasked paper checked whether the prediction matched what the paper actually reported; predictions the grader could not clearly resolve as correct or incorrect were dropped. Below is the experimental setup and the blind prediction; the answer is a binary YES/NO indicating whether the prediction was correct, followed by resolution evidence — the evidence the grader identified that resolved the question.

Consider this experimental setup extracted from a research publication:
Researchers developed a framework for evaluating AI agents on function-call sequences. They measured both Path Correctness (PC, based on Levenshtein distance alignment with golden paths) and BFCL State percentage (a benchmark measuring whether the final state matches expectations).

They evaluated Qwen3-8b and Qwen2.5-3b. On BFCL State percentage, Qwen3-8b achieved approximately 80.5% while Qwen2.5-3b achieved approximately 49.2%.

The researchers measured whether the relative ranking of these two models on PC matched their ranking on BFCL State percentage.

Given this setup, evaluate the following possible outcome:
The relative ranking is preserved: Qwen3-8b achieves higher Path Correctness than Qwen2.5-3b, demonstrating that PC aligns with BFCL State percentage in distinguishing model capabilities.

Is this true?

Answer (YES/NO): YES